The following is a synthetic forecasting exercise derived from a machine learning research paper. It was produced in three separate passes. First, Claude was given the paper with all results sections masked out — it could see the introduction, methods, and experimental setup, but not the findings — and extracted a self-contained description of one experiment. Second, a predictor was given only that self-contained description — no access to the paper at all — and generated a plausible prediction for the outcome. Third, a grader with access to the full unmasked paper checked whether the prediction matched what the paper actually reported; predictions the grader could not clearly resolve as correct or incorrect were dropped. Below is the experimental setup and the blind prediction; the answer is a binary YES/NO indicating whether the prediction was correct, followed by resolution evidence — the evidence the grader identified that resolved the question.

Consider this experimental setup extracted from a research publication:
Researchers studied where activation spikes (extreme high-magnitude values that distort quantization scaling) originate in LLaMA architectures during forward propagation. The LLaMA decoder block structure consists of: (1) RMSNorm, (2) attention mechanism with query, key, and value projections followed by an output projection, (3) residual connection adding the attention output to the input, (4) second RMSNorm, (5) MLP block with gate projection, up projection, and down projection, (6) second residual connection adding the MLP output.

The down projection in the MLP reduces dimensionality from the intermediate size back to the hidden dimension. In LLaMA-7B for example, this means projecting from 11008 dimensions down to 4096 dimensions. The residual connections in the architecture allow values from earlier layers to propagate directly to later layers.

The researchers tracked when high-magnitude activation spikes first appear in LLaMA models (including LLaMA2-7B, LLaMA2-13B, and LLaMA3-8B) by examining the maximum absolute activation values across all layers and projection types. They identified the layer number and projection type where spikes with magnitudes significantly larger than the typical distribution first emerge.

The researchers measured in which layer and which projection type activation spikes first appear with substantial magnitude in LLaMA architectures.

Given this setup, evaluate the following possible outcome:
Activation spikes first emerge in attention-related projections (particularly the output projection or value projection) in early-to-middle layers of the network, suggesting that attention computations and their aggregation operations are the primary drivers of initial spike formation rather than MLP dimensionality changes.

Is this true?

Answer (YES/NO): NO